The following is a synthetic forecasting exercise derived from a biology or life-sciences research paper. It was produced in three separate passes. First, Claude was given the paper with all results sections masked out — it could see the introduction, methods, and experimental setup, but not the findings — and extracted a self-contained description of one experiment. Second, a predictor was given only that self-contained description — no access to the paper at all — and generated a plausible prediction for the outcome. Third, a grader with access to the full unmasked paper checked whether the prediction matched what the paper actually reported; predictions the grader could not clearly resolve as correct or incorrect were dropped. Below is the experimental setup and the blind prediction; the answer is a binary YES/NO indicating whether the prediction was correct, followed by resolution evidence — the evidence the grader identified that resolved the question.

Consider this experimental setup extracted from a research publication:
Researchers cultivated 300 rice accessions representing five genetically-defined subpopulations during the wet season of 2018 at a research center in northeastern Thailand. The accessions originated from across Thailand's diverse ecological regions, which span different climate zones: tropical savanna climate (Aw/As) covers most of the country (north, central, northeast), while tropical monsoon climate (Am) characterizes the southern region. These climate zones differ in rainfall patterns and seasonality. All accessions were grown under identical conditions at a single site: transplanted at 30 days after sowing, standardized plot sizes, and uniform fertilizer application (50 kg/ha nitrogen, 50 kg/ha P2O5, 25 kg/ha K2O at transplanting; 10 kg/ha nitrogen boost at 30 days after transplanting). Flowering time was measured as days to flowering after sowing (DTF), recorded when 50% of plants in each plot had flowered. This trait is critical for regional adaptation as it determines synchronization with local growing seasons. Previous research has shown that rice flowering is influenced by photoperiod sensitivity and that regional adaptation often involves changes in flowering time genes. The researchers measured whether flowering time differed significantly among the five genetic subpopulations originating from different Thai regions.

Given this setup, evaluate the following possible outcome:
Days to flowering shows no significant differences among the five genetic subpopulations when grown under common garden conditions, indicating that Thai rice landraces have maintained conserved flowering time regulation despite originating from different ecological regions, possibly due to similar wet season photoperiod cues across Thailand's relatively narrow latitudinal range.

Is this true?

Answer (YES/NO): NO